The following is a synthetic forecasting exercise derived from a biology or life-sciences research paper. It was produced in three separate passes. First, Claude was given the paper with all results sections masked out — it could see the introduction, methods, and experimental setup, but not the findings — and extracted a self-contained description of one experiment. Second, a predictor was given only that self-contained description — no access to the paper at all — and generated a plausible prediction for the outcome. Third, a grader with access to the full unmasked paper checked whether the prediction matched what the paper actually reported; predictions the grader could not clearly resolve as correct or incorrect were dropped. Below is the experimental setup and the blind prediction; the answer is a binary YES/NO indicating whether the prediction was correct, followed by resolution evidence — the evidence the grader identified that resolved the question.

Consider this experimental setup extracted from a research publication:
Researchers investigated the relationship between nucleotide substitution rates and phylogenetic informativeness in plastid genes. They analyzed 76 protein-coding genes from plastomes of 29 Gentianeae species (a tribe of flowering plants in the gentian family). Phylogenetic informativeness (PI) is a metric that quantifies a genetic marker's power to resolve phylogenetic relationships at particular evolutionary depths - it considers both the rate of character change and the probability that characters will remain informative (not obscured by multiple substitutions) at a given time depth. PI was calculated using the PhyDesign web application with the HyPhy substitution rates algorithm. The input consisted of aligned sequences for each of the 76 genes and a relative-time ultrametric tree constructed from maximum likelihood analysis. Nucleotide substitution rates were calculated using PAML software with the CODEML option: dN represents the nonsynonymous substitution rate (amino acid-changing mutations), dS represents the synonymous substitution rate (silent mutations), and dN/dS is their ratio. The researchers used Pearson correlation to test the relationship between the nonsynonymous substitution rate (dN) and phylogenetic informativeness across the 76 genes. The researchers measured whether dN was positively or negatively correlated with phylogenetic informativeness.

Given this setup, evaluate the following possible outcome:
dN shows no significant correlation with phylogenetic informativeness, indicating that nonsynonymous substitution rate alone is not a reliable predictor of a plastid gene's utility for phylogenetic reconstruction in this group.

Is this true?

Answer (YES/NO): NO